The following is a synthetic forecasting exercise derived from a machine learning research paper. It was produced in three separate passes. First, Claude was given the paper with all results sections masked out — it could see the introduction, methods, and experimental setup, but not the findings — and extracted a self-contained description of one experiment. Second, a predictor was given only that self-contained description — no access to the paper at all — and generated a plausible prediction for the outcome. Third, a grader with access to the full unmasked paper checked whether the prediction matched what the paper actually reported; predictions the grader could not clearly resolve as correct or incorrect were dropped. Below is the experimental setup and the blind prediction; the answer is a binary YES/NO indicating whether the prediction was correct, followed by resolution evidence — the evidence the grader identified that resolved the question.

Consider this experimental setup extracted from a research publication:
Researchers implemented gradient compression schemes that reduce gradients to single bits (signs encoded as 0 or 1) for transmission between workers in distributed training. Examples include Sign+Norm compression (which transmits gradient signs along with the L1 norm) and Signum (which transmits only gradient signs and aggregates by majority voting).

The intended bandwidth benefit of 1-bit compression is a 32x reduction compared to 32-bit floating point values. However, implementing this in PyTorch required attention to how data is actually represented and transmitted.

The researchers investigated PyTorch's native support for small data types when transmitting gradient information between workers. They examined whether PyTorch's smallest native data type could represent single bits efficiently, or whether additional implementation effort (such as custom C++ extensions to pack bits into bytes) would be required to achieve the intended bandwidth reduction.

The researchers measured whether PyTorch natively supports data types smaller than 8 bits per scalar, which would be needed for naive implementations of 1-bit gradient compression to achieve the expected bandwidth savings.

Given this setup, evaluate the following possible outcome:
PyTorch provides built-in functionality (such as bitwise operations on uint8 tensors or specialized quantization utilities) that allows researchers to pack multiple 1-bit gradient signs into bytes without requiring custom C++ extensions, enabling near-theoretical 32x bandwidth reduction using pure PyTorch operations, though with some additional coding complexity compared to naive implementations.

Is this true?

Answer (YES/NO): NO